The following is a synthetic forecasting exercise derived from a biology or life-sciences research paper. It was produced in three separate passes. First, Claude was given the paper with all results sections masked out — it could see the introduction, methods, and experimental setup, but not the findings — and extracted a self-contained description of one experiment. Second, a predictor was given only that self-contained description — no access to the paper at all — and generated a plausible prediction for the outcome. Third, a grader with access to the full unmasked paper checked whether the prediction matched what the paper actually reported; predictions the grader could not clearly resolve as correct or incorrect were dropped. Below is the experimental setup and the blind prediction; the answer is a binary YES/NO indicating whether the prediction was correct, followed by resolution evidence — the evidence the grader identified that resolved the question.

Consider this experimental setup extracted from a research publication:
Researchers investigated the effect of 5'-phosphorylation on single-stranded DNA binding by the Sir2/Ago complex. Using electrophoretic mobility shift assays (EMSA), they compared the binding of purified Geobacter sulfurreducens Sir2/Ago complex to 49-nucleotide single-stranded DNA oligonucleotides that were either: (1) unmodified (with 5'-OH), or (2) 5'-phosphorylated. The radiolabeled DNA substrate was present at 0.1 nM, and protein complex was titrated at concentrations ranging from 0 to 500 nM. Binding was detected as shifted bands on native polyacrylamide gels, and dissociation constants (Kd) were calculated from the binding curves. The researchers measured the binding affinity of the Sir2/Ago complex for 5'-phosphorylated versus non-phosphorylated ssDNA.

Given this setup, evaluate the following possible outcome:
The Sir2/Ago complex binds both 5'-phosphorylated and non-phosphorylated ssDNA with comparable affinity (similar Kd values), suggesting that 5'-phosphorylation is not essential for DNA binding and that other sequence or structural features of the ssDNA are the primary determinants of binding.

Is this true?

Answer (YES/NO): YES